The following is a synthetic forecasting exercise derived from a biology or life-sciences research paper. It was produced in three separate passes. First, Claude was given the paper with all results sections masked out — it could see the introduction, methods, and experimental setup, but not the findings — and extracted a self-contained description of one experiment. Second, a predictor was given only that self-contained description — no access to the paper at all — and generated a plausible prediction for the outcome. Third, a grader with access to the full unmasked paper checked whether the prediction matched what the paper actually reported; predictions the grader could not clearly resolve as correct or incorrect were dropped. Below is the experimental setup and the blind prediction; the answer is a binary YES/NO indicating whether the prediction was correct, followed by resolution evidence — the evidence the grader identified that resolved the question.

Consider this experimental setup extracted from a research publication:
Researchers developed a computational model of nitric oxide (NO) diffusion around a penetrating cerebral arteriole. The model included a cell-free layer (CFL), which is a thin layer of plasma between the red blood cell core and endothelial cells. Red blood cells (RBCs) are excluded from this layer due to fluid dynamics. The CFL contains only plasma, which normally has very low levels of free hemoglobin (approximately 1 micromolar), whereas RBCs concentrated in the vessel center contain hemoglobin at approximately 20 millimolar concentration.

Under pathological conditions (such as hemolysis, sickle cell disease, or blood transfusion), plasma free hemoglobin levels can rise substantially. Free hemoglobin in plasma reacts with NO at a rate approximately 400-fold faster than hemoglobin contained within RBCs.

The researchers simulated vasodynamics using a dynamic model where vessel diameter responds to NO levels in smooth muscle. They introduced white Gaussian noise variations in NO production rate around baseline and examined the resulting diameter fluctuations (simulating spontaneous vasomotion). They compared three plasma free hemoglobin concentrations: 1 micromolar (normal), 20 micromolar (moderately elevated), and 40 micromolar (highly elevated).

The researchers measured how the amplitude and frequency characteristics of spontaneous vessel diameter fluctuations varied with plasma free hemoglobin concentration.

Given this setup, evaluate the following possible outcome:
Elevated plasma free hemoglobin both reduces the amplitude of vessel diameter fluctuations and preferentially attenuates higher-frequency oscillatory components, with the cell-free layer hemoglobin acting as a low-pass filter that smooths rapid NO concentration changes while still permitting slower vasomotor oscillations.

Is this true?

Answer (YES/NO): NO